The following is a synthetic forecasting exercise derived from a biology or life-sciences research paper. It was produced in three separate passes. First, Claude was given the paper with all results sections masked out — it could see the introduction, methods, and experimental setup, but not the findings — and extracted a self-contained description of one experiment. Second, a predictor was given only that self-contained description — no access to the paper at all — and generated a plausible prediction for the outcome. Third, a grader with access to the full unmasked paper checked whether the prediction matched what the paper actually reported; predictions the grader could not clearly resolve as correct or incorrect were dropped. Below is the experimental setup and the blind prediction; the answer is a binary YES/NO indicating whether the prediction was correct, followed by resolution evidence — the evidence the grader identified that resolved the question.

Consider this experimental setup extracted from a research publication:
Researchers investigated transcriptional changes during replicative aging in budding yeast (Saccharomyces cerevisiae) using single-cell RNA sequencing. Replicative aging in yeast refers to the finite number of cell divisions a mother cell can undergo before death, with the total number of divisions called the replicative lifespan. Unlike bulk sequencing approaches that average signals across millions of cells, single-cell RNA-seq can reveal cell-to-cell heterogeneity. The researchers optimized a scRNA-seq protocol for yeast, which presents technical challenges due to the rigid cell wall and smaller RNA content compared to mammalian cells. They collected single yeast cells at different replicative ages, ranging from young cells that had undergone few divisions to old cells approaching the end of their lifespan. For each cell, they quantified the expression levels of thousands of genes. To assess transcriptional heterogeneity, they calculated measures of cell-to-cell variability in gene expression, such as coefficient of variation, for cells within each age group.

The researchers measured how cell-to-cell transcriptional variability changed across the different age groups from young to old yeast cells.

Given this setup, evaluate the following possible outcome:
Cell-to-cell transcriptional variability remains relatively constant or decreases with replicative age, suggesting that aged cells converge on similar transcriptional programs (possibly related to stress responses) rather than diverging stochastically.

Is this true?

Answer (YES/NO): NO